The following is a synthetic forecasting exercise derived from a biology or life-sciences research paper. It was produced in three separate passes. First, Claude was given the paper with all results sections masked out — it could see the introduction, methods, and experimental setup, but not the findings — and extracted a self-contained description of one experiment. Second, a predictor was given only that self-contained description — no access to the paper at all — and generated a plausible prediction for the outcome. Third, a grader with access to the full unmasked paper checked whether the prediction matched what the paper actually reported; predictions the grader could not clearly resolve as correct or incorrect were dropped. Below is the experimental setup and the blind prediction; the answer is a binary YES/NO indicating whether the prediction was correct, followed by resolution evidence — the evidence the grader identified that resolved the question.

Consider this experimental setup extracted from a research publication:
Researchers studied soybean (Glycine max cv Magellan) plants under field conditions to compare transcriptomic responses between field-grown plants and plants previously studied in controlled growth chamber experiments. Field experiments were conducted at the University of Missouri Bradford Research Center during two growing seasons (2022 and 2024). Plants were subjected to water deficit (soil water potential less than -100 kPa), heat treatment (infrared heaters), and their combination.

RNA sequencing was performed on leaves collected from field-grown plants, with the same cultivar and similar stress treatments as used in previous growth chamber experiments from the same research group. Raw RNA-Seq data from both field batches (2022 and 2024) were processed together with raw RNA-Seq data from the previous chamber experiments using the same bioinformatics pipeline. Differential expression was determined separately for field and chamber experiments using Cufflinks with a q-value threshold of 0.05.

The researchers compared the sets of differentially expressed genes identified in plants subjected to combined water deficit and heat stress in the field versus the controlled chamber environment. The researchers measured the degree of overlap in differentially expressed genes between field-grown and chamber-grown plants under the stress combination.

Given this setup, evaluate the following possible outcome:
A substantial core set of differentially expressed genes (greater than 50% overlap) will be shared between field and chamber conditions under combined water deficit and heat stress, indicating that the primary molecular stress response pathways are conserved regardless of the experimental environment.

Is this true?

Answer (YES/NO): NO